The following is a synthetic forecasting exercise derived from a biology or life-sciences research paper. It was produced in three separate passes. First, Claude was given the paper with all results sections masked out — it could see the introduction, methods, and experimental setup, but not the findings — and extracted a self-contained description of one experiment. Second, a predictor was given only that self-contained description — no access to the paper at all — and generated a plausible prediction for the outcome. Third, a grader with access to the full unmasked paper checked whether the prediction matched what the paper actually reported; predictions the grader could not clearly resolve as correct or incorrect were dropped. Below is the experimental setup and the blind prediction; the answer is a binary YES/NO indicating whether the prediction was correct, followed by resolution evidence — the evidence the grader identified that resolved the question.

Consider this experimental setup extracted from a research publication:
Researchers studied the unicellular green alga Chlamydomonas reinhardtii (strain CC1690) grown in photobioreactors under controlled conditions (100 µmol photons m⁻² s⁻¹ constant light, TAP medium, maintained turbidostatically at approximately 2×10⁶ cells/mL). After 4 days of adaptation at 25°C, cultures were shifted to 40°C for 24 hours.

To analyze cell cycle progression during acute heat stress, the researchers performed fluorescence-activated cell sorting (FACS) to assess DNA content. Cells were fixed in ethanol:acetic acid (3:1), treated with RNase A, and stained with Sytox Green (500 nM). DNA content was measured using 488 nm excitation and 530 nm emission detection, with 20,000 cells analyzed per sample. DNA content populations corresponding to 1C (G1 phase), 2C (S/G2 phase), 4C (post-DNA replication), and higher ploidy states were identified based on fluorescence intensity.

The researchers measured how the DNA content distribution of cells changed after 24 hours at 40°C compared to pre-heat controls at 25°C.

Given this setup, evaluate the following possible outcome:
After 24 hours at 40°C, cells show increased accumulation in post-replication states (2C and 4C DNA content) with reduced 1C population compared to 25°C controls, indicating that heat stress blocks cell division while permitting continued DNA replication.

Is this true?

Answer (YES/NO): NO